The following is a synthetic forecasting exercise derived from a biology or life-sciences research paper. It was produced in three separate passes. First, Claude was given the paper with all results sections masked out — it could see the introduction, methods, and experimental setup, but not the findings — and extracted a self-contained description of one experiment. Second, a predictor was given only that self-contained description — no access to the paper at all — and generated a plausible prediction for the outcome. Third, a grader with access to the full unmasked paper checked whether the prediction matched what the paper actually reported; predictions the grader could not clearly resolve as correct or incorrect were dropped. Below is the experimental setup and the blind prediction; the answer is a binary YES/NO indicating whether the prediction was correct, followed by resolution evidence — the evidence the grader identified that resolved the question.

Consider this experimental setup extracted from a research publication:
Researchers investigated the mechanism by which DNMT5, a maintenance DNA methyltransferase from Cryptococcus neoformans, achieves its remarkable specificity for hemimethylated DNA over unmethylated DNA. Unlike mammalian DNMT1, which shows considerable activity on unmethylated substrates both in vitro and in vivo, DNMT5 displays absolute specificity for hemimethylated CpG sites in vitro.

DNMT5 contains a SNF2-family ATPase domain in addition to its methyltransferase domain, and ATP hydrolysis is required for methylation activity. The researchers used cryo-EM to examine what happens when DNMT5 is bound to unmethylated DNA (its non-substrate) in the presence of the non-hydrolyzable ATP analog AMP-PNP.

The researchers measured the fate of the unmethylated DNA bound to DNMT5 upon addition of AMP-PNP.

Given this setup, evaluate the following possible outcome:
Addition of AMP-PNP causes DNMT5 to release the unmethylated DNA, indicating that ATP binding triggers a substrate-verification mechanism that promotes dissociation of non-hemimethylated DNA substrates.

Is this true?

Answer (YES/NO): YES